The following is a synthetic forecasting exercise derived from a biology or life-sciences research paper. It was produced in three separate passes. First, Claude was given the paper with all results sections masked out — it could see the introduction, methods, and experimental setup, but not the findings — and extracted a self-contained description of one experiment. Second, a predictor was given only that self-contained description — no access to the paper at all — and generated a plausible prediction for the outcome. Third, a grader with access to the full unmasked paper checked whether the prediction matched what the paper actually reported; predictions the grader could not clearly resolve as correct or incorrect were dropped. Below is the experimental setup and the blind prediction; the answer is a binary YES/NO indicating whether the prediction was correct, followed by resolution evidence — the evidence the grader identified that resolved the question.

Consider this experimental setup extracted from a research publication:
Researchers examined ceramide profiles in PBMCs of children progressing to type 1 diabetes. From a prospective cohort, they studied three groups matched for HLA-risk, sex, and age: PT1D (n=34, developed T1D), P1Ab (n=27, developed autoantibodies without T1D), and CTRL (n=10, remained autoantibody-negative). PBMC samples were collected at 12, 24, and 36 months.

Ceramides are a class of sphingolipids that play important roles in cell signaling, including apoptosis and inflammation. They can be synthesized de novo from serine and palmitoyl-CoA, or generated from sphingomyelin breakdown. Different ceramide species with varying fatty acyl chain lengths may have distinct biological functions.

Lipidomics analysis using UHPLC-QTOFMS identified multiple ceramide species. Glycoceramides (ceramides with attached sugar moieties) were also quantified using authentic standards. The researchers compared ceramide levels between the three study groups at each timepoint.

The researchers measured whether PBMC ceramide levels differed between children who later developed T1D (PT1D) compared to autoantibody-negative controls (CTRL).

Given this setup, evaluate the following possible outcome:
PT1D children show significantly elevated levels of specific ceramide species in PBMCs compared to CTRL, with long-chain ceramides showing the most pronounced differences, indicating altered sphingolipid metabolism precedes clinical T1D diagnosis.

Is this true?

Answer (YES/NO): NO